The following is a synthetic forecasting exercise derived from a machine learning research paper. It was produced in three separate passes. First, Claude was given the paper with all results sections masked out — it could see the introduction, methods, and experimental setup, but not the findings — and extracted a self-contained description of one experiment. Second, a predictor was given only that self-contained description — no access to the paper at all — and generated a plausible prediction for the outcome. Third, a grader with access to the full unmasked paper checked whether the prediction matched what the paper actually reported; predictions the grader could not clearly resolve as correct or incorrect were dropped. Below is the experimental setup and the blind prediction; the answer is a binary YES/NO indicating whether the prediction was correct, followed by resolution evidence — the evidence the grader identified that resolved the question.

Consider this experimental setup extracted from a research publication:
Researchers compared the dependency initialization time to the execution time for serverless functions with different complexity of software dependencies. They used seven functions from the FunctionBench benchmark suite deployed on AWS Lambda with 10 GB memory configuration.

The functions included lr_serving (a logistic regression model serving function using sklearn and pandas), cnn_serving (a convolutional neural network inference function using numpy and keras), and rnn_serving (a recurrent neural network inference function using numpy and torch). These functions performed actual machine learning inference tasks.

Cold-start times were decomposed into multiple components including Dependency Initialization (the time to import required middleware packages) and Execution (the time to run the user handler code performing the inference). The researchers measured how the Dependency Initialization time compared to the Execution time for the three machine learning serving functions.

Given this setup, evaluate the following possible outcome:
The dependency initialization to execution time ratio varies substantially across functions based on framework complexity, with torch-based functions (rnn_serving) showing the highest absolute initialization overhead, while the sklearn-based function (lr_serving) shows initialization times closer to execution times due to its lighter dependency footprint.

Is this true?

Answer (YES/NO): NO